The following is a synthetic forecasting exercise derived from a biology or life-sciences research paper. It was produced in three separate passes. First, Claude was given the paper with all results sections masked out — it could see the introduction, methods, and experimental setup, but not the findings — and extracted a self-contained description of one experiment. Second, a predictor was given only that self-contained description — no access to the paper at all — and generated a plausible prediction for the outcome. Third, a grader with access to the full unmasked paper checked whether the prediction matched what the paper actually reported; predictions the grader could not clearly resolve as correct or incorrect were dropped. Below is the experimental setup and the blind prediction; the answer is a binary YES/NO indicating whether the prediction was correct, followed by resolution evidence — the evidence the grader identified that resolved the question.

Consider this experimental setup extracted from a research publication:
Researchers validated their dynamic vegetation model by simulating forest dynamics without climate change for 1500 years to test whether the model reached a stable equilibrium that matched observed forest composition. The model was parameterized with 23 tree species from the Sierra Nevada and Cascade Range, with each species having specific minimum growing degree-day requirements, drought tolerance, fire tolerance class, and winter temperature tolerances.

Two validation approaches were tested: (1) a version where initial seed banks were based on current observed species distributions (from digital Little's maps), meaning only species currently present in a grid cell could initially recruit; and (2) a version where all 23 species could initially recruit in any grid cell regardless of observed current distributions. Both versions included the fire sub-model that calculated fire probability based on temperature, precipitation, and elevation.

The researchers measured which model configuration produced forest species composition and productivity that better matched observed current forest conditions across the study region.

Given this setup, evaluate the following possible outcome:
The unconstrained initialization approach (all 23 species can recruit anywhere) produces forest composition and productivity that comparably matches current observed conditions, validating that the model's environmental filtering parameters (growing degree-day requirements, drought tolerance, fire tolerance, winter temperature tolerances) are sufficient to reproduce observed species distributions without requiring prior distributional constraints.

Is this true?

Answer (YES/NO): NO